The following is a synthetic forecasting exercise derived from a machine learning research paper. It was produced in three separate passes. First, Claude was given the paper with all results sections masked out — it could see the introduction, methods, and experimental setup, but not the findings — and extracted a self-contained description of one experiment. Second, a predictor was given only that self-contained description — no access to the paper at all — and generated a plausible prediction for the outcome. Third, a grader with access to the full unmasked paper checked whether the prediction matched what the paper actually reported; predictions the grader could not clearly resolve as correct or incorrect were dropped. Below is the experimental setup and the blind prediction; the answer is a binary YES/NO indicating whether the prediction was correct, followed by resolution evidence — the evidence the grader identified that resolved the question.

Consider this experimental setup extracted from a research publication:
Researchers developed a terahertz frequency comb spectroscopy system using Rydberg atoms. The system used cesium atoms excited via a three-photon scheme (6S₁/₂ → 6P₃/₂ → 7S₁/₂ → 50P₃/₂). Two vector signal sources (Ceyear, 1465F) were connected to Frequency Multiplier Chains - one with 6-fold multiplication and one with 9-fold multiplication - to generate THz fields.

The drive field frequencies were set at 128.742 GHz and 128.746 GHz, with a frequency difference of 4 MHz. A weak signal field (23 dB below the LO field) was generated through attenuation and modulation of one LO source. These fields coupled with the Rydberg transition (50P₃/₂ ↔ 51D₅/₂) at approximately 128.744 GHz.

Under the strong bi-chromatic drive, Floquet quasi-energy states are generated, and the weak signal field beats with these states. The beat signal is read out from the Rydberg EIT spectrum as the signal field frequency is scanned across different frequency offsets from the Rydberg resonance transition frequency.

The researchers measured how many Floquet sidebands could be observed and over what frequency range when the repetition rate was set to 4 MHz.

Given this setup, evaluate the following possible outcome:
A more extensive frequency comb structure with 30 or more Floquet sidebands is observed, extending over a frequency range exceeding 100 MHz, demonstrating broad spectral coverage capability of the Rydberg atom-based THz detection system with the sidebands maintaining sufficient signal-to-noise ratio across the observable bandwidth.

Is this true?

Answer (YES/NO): NO